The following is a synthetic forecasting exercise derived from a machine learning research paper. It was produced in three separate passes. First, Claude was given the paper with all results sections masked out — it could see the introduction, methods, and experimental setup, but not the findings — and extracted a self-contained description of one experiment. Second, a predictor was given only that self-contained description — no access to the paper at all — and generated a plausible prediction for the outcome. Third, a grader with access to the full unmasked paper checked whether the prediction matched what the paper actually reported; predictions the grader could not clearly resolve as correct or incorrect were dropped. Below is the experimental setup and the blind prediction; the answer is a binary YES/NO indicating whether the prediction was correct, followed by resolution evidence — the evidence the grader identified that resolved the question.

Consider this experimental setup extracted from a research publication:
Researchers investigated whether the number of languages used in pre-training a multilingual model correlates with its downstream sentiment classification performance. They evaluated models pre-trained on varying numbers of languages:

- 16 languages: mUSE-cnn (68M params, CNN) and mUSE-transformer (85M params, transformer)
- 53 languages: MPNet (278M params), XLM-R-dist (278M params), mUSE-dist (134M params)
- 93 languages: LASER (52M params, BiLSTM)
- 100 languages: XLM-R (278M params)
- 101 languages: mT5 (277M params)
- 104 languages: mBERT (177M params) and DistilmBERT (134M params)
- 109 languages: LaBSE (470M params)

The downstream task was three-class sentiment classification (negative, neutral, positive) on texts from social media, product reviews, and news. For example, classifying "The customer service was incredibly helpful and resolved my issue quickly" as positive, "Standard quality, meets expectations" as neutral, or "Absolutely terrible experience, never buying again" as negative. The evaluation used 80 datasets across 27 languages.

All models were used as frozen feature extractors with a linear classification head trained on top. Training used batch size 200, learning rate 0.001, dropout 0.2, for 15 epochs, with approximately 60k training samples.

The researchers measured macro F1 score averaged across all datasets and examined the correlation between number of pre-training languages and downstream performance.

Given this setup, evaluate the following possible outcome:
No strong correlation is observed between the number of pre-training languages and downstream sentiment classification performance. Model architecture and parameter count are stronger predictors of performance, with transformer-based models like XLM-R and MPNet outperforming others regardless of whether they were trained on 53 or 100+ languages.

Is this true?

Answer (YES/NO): YES